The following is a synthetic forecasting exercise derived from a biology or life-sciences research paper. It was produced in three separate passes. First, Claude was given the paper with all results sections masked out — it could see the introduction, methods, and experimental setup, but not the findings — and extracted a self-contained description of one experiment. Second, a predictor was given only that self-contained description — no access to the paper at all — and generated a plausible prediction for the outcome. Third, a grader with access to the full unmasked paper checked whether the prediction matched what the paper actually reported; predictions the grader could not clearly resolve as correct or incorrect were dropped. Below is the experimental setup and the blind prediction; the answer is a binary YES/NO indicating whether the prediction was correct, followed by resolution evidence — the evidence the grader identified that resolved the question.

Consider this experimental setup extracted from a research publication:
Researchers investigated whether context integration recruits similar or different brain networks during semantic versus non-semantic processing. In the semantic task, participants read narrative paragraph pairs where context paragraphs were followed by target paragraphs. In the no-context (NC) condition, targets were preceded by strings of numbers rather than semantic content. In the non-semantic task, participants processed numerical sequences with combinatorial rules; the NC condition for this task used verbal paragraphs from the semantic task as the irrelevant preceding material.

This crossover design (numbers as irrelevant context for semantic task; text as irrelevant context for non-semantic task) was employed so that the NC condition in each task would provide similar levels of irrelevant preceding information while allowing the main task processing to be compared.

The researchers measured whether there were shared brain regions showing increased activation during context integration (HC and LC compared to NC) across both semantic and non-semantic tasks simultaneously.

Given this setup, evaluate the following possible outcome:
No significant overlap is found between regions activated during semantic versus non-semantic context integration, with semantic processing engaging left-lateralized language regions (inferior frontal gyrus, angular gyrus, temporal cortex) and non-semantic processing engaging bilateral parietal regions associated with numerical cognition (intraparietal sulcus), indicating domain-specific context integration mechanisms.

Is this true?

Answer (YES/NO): NO